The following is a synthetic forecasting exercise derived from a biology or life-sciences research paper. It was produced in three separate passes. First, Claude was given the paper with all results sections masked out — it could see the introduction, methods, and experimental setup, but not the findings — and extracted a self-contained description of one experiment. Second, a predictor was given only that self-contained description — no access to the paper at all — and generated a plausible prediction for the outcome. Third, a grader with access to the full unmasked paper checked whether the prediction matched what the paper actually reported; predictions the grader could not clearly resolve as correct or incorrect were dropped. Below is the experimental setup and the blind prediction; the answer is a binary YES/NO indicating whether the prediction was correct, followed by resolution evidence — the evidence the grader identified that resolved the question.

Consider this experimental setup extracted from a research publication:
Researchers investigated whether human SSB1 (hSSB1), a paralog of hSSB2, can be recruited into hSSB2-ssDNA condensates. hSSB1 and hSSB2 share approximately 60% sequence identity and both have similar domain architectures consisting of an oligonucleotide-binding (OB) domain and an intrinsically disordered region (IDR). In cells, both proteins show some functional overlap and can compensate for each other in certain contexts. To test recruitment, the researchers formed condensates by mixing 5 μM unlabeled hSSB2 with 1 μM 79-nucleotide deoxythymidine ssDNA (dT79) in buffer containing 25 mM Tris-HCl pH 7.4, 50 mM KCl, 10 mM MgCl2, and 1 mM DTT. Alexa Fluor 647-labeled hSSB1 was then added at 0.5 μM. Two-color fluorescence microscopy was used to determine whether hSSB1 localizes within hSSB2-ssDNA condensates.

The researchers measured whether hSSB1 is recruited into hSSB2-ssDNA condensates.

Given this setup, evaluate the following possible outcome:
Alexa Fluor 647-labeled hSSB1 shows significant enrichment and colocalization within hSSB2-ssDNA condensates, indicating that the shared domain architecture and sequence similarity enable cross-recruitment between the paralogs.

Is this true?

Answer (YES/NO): YES